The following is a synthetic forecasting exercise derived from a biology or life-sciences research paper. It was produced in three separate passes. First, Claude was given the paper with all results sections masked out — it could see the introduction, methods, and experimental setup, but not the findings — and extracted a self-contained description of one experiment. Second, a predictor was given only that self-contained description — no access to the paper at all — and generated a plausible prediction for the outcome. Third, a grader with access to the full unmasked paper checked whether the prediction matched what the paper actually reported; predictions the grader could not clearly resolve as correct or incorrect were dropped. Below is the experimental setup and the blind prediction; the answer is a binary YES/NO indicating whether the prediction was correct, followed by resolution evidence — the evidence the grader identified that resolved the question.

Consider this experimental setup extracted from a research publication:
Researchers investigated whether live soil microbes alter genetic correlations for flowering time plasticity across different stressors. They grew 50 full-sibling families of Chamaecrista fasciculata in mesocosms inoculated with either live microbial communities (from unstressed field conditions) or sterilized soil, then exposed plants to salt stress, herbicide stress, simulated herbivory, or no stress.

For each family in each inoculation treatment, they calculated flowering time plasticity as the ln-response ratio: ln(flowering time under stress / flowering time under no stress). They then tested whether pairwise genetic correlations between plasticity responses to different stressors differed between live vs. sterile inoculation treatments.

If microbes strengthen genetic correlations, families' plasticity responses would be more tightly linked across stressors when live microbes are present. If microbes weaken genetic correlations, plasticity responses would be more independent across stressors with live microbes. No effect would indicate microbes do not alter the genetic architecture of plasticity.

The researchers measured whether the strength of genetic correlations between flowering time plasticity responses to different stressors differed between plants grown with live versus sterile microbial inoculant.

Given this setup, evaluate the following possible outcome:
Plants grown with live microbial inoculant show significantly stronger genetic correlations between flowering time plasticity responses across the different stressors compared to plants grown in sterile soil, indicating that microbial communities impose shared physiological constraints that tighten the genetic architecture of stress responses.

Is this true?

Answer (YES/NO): NO